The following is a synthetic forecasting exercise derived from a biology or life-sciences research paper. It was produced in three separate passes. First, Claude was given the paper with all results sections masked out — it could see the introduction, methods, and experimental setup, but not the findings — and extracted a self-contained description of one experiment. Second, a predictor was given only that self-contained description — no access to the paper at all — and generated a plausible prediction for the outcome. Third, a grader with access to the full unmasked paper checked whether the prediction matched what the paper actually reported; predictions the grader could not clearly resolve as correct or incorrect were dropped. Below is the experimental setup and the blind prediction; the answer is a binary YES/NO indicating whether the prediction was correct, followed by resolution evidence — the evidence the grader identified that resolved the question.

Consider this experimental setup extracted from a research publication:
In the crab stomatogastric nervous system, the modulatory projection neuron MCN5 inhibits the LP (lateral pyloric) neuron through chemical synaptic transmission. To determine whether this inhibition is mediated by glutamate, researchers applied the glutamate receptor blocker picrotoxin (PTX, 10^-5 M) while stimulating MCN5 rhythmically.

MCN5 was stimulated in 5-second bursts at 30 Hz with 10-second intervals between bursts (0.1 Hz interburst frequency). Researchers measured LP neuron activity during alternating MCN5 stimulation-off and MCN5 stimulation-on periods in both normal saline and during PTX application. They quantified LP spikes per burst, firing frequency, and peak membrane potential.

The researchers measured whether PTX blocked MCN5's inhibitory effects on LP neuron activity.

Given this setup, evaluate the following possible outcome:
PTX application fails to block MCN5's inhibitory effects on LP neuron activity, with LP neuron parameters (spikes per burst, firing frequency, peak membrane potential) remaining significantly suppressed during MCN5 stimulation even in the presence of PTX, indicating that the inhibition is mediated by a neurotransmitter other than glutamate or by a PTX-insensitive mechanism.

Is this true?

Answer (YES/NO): NO